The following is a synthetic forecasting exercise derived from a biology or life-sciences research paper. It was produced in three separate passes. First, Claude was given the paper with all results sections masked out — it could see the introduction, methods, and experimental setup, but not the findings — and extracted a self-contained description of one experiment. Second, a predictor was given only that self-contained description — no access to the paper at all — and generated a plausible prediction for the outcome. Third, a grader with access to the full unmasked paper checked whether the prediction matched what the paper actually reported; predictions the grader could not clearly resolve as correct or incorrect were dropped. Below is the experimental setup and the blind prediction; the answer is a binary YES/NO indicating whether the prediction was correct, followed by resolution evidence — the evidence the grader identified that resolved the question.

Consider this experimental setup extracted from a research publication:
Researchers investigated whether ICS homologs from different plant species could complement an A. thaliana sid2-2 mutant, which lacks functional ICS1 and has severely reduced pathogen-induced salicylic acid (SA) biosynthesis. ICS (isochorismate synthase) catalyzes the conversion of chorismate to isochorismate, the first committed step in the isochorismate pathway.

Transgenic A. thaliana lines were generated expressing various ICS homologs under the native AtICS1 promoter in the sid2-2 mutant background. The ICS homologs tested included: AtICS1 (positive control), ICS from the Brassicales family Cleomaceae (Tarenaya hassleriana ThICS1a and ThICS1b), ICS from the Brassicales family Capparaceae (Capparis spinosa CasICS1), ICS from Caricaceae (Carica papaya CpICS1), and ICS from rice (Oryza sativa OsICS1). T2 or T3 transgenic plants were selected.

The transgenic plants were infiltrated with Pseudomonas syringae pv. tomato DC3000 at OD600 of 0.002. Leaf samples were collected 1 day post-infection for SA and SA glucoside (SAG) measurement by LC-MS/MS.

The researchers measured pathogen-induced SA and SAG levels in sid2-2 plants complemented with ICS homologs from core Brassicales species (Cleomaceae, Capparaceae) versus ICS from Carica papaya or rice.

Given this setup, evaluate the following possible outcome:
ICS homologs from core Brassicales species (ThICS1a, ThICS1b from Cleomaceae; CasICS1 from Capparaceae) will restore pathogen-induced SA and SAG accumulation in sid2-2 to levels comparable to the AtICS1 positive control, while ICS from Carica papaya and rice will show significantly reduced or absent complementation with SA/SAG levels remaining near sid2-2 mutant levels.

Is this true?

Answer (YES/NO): YES